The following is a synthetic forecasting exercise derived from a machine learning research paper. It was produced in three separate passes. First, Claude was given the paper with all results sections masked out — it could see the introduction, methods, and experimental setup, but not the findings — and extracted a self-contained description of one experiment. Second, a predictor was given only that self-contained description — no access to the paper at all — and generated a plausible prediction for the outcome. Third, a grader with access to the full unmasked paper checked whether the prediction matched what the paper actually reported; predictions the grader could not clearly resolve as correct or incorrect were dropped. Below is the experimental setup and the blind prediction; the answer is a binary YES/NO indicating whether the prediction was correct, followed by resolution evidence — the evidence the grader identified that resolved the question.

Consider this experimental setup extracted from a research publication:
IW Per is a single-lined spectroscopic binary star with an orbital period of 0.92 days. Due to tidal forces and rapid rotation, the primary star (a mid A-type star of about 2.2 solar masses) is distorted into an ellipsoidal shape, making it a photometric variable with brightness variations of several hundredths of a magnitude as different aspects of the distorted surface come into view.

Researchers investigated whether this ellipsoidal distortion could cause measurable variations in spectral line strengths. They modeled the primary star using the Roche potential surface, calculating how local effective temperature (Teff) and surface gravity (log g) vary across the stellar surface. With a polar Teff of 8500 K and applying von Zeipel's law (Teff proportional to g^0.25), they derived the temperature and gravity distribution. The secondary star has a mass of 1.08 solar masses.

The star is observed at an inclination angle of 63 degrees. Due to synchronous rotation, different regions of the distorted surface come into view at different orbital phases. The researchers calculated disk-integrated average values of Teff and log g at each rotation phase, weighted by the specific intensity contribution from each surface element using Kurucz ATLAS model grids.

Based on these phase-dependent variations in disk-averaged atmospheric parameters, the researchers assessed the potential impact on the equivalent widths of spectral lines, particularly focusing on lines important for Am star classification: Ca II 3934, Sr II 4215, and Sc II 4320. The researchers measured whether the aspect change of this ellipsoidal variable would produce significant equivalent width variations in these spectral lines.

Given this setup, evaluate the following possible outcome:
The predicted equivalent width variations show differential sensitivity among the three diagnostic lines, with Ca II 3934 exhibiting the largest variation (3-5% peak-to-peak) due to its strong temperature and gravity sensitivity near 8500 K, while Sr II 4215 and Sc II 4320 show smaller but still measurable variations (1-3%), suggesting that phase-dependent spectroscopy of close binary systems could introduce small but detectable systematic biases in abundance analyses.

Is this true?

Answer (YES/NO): NO